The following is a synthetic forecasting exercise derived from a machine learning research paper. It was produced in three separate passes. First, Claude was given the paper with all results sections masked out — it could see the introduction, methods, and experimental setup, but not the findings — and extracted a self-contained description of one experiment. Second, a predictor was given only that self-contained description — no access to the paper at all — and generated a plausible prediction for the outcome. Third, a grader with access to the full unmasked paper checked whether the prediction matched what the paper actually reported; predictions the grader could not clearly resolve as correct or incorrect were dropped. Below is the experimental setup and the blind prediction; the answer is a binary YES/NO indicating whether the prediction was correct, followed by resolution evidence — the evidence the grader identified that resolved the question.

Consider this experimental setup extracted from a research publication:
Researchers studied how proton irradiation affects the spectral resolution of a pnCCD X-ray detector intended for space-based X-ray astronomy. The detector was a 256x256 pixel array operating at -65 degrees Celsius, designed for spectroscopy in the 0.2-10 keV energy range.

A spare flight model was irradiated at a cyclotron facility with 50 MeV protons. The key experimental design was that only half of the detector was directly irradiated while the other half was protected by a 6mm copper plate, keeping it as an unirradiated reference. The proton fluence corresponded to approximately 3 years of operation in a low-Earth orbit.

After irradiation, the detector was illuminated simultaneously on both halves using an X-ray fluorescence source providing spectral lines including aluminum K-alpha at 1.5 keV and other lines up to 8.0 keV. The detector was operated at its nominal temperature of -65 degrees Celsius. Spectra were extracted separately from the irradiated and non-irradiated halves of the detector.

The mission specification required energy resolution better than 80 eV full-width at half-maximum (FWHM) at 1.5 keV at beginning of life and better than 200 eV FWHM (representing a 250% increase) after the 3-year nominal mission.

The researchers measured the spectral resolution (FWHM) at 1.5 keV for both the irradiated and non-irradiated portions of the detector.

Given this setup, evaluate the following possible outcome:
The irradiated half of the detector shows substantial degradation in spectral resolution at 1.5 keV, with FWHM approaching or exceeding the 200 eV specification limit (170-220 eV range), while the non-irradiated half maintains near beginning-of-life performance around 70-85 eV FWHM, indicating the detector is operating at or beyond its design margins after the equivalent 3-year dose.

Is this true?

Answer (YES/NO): NO